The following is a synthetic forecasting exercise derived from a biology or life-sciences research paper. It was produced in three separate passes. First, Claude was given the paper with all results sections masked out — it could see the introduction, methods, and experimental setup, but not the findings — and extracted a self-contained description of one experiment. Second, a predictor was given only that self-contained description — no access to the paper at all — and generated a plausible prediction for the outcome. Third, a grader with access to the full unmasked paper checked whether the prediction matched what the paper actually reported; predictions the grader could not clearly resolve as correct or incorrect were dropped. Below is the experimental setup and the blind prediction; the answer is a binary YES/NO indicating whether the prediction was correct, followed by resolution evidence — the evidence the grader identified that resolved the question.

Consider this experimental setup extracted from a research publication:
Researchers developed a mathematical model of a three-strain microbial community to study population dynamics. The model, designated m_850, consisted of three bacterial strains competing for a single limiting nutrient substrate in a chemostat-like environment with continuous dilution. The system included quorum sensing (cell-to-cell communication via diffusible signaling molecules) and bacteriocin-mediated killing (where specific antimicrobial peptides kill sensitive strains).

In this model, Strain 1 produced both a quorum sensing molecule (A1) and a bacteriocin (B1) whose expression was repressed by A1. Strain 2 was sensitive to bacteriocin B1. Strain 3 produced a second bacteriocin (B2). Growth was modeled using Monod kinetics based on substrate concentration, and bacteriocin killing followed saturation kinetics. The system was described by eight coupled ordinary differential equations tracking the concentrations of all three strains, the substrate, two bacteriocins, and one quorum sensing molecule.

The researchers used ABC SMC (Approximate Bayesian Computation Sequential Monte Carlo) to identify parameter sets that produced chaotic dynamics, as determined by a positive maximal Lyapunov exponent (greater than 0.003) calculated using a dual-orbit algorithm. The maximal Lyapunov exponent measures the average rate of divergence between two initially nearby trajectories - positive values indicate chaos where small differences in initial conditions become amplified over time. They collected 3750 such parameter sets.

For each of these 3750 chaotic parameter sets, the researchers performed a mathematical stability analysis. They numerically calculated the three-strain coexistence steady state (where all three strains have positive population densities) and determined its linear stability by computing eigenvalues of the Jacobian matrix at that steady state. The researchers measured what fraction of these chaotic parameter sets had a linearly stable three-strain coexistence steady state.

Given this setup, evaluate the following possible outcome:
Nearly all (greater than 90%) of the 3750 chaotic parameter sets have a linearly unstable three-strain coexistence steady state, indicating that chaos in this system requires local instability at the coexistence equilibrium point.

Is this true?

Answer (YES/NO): YES